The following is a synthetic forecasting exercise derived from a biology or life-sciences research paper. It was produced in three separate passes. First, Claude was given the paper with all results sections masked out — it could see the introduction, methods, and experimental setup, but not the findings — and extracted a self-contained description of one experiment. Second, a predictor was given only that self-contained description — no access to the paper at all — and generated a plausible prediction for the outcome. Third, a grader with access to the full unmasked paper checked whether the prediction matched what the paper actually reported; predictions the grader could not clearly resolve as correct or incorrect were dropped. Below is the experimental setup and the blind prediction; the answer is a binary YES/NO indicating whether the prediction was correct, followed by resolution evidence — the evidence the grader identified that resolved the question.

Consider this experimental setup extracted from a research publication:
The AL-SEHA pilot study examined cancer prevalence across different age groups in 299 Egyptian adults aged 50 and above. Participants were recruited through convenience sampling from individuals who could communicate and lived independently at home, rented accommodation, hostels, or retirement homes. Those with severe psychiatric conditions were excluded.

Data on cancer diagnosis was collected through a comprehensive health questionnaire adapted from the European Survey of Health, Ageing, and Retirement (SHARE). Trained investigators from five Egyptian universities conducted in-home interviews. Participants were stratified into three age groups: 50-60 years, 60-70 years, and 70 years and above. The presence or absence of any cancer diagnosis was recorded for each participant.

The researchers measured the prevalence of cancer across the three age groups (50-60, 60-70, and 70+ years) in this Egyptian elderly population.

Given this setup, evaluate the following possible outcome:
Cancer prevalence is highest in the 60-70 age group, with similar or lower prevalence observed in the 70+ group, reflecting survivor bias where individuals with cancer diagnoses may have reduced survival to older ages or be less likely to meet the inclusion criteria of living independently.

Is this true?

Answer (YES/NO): YES